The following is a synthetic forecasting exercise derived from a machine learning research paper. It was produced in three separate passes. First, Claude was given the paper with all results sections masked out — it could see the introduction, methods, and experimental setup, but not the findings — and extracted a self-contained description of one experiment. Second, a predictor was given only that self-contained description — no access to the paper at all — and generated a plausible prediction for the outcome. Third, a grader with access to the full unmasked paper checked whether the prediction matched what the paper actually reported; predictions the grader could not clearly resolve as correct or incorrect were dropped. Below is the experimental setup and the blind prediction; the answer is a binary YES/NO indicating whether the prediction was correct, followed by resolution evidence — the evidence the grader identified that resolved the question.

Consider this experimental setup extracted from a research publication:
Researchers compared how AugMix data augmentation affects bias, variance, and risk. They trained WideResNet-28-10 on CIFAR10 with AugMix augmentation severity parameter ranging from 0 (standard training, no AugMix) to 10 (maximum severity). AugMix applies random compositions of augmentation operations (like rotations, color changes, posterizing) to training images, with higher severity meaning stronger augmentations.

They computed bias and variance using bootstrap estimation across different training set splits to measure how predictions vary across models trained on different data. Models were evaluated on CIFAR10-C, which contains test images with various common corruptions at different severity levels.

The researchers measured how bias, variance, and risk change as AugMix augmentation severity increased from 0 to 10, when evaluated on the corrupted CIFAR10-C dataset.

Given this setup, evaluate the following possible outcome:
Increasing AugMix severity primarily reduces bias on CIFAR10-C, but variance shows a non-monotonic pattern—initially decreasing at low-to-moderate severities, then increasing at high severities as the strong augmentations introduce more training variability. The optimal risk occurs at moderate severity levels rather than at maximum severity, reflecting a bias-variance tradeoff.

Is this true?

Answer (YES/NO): NO